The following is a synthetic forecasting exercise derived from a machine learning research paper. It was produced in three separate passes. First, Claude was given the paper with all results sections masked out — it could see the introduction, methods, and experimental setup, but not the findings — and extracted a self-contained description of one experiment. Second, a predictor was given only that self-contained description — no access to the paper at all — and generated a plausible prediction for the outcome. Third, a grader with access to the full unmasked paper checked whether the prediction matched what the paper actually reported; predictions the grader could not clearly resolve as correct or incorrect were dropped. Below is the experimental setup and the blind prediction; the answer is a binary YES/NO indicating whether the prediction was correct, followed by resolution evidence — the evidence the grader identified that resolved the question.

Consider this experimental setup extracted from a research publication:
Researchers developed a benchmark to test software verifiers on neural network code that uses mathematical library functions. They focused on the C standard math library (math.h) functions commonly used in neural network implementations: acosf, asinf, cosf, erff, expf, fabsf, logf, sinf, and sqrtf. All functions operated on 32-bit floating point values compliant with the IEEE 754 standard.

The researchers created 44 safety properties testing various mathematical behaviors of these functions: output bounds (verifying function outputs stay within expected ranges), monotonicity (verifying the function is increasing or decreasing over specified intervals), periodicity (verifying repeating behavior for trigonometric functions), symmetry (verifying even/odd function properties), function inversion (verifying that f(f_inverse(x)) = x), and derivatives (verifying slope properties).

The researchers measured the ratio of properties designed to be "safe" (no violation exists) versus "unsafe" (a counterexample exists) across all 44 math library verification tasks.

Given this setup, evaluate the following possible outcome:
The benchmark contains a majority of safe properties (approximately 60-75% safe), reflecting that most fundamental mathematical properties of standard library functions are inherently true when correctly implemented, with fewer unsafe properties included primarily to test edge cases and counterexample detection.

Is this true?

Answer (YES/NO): YES